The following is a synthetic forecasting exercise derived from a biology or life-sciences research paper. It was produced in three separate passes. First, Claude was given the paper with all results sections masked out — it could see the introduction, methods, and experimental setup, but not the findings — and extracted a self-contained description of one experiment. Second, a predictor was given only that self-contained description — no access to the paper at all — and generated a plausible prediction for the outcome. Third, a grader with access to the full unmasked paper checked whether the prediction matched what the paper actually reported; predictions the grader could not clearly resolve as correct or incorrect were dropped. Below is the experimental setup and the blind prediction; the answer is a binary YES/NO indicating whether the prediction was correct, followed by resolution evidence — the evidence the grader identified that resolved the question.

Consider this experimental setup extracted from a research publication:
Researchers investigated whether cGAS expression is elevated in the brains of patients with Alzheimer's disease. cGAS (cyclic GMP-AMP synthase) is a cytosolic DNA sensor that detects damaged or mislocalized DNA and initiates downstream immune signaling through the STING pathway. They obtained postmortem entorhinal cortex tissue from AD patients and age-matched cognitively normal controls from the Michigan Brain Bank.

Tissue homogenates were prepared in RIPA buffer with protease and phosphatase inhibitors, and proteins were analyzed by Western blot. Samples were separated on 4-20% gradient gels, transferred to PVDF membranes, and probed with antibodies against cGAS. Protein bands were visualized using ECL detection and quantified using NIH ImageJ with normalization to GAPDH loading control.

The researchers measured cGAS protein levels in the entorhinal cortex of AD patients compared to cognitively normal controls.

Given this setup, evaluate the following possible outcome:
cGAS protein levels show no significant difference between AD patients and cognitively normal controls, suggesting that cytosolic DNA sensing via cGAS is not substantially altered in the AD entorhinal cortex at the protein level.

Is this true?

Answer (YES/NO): NO